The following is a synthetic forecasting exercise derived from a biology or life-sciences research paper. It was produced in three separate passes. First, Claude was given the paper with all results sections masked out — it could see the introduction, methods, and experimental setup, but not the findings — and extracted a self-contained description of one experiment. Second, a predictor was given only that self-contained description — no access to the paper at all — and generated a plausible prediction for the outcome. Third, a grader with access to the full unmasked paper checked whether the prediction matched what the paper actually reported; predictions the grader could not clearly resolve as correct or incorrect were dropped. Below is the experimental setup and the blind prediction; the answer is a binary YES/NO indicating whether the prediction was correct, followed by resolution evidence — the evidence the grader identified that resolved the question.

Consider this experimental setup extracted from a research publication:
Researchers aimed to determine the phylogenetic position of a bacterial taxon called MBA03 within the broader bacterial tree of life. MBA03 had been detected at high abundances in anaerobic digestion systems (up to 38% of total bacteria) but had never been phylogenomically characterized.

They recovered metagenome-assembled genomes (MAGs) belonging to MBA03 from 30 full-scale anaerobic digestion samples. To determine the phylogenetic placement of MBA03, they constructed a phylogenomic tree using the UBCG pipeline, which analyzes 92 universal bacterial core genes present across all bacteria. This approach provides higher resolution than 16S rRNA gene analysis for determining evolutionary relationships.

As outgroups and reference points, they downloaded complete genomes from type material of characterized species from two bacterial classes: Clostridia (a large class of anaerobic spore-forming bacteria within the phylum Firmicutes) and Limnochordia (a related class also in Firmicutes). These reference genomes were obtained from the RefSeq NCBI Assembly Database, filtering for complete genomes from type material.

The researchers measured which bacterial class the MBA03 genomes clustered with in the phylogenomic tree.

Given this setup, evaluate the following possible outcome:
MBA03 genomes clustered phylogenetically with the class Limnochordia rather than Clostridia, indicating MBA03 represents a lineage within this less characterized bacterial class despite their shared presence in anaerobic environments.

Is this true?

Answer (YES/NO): NO